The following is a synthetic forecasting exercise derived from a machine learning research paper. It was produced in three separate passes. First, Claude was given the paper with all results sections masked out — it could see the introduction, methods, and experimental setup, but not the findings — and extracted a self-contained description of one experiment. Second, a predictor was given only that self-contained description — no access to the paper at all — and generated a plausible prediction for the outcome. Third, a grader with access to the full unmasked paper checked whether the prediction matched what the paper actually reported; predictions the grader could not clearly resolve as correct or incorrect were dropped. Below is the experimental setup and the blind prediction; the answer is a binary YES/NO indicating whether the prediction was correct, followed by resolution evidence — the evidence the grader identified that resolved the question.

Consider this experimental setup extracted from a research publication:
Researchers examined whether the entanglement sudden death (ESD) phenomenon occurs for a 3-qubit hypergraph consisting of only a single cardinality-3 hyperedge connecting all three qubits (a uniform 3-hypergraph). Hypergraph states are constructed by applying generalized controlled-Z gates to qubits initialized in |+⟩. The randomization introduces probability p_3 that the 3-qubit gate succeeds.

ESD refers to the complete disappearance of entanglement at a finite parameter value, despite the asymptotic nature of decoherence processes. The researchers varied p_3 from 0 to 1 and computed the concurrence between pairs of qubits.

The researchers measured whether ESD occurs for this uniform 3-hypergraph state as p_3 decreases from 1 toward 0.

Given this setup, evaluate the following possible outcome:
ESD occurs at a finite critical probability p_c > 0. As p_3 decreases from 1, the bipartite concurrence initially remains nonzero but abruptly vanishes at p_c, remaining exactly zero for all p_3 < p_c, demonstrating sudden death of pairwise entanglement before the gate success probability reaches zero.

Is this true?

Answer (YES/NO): NO